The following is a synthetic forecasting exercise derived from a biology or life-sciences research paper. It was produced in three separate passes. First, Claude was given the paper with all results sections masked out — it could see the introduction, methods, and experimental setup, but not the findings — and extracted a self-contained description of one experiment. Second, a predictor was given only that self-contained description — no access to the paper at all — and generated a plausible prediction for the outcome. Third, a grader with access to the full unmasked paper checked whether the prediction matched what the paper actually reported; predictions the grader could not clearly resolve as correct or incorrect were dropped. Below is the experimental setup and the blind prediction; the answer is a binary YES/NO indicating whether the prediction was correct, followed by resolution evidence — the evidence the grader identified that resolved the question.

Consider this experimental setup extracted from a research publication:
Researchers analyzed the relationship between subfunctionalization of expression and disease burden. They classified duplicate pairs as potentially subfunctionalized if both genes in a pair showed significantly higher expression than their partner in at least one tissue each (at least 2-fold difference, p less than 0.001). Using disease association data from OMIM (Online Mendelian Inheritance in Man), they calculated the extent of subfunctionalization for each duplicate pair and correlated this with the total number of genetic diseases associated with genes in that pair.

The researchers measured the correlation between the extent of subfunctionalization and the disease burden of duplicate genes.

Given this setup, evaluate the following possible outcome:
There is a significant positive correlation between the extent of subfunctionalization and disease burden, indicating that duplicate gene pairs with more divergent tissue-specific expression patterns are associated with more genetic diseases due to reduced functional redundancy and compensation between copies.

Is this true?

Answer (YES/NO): YES